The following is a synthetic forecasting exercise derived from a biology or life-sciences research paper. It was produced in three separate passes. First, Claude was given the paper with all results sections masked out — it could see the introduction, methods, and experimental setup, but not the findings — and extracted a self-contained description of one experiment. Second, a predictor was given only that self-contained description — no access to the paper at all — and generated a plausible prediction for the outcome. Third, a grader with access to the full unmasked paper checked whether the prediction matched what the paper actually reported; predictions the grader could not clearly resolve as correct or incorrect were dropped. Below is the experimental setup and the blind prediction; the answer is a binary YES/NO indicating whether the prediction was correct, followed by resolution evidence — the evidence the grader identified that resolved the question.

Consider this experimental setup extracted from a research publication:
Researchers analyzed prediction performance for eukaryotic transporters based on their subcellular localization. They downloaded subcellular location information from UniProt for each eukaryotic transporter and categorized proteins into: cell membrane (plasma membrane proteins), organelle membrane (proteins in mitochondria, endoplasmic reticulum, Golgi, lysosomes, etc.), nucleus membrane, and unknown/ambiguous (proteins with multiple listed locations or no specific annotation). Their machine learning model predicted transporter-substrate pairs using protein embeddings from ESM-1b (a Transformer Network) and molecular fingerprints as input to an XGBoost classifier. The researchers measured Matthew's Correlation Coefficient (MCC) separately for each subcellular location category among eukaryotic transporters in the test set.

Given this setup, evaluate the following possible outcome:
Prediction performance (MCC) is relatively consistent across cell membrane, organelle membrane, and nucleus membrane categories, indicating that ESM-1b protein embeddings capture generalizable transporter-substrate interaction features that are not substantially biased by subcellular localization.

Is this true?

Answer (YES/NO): NO